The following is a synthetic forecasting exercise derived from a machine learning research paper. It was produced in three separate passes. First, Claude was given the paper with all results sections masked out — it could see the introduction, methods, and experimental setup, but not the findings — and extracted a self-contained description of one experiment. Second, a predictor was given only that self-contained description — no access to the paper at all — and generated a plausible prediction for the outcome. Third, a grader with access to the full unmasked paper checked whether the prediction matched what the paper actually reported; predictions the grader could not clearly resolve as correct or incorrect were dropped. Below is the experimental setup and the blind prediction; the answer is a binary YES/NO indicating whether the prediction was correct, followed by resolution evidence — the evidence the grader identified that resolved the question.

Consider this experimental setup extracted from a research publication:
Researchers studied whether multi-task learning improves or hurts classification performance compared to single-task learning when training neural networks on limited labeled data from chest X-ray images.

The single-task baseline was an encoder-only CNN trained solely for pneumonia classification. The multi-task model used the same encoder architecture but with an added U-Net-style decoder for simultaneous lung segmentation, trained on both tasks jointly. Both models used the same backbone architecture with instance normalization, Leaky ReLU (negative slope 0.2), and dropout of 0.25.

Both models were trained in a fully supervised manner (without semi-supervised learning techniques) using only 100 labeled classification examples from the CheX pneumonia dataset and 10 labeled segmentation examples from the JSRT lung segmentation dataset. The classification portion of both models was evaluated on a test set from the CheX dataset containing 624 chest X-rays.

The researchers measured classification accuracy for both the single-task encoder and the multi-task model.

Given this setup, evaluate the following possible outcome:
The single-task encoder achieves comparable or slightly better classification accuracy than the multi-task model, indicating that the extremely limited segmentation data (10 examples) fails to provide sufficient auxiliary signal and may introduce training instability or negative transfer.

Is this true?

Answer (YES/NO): YES